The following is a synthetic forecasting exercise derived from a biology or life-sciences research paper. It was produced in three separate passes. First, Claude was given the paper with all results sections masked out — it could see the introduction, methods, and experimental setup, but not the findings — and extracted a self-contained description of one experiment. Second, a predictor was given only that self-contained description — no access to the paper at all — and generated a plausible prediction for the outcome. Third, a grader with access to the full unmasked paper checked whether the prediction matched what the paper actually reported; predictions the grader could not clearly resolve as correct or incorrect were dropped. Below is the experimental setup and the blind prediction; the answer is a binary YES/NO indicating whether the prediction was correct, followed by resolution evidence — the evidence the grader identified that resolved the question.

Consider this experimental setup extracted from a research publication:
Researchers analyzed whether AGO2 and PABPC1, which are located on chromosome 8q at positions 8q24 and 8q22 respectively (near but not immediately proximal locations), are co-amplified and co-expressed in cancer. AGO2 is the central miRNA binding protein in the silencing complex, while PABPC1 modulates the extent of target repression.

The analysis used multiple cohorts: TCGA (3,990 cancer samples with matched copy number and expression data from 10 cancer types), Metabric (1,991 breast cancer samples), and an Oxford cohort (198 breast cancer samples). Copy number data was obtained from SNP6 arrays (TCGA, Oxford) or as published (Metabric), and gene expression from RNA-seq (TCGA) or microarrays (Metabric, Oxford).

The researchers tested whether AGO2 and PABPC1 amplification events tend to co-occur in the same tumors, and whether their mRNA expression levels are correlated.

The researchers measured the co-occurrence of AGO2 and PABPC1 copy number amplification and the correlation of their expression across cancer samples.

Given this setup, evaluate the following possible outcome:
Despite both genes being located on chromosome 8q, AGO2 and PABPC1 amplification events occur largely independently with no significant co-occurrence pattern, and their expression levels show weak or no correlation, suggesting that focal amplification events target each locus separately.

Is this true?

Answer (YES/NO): NO